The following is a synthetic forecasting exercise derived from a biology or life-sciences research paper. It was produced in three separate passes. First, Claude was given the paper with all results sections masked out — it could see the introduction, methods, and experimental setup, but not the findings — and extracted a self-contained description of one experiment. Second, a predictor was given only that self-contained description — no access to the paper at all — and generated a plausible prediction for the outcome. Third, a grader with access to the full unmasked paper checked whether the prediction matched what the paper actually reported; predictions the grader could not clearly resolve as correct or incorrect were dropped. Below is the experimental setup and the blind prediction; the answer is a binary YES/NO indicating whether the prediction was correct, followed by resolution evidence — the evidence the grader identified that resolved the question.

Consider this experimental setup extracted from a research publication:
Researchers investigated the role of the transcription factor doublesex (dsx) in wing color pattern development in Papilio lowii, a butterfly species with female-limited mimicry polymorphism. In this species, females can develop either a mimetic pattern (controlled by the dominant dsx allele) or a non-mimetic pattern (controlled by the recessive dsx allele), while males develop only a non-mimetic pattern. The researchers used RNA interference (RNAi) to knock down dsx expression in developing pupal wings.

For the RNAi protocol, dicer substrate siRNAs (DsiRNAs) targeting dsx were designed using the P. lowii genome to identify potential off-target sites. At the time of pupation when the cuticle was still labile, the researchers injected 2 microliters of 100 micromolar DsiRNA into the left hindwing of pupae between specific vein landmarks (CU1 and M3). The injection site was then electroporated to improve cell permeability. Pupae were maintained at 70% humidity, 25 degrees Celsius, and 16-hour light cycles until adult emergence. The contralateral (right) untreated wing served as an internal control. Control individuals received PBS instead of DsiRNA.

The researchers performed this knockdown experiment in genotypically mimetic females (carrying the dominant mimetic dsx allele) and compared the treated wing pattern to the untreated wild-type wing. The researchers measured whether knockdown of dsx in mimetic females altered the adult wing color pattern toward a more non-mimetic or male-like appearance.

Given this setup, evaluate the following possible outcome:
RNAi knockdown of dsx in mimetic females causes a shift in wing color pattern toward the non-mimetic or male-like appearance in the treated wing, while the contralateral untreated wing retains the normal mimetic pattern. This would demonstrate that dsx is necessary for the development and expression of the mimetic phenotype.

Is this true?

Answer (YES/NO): YES